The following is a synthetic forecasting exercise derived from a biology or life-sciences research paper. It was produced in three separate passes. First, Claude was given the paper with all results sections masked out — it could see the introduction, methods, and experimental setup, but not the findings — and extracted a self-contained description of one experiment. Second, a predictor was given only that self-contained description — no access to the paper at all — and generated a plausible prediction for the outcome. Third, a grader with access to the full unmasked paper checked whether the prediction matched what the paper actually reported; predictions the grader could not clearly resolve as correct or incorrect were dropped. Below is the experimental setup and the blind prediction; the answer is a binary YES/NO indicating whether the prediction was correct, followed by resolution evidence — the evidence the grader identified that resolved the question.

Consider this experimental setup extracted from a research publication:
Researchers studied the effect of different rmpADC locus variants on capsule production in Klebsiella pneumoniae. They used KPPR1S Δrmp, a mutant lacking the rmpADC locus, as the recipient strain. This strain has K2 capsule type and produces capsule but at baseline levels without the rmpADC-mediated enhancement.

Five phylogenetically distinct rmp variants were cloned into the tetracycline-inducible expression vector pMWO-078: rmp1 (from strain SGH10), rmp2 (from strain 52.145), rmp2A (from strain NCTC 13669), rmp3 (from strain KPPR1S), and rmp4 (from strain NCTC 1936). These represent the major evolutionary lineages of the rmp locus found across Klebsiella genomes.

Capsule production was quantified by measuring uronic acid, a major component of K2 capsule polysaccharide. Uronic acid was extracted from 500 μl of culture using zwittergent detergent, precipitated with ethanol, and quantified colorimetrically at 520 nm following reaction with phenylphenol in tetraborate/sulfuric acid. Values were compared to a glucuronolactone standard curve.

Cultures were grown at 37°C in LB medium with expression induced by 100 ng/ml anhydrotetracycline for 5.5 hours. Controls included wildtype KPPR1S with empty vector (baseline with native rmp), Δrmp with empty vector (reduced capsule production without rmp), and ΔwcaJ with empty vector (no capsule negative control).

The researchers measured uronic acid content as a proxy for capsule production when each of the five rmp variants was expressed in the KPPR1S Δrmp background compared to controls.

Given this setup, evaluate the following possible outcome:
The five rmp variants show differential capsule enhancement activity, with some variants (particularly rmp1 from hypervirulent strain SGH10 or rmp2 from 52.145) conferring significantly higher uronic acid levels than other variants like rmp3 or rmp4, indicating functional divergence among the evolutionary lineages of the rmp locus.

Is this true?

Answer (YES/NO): NO